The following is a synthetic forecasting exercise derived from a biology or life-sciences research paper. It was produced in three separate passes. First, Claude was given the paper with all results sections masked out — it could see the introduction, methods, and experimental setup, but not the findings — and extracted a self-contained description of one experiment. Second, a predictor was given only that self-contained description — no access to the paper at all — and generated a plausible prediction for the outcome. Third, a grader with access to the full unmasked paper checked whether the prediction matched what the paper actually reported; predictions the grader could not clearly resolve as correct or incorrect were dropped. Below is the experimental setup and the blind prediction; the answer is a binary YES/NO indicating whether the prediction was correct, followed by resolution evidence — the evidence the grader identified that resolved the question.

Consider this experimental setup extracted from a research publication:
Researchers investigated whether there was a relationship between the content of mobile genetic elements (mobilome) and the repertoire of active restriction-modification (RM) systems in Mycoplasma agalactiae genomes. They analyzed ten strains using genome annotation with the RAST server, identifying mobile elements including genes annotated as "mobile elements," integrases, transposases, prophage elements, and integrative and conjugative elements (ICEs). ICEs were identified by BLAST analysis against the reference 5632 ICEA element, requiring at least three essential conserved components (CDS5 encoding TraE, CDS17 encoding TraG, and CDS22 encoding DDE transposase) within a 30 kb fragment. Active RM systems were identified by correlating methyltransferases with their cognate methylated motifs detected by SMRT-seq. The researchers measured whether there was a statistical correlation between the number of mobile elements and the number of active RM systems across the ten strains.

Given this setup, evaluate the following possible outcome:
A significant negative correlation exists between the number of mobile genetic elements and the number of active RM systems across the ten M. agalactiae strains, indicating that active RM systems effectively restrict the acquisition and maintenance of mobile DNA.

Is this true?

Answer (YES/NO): NO